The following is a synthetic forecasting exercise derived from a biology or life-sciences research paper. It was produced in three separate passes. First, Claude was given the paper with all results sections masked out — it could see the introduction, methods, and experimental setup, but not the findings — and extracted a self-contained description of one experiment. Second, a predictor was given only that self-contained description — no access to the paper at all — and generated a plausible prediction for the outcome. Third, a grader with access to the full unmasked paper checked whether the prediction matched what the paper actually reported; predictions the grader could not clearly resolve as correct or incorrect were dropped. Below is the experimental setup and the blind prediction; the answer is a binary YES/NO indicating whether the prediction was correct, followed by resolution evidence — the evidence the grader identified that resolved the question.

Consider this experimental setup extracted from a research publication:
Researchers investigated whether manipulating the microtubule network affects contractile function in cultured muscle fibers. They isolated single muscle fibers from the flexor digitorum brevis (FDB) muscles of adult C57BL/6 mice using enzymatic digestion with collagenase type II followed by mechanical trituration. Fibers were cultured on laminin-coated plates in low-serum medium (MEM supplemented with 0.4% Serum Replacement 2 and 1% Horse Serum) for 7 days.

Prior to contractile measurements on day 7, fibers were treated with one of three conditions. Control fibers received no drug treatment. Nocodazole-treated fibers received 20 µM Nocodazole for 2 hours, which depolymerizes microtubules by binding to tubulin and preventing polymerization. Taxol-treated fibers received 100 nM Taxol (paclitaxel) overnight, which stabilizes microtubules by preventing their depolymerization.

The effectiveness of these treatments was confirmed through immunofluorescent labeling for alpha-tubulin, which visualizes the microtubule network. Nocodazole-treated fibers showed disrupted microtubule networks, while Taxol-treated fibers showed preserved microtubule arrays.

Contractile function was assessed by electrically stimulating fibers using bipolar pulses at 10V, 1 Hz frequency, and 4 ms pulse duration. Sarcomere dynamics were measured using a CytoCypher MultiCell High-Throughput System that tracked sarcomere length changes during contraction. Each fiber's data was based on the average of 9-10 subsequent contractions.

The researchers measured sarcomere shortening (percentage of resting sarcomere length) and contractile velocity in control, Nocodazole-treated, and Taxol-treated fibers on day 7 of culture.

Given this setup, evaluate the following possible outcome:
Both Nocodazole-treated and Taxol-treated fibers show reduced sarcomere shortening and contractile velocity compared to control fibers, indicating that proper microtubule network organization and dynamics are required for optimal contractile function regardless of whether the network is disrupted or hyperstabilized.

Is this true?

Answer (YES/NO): NO